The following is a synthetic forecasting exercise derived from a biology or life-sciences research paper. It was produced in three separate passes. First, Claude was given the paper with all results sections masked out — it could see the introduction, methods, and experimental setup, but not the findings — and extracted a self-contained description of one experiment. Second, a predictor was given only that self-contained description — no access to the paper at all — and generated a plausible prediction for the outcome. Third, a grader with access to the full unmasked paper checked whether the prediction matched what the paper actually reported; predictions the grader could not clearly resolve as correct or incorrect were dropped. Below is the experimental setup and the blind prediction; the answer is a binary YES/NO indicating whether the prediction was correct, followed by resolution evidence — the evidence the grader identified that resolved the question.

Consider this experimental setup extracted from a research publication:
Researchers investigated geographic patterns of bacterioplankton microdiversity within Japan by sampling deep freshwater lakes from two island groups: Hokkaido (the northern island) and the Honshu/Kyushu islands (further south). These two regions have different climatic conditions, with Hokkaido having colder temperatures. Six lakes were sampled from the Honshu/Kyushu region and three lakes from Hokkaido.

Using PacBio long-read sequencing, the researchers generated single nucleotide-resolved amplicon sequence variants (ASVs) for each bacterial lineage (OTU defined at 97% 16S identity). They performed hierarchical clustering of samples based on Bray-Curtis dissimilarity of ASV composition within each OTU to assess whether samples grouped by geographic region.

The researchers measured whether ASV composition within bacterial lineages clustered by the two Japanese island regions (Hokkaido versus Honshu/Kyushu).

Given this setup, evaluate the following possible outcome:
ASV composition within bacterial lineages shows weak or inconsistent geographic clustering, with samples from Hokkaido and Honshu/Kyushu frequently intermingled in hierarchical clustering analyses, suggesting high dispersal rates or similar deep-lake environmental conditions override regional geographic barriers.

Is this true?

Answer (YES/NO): NO